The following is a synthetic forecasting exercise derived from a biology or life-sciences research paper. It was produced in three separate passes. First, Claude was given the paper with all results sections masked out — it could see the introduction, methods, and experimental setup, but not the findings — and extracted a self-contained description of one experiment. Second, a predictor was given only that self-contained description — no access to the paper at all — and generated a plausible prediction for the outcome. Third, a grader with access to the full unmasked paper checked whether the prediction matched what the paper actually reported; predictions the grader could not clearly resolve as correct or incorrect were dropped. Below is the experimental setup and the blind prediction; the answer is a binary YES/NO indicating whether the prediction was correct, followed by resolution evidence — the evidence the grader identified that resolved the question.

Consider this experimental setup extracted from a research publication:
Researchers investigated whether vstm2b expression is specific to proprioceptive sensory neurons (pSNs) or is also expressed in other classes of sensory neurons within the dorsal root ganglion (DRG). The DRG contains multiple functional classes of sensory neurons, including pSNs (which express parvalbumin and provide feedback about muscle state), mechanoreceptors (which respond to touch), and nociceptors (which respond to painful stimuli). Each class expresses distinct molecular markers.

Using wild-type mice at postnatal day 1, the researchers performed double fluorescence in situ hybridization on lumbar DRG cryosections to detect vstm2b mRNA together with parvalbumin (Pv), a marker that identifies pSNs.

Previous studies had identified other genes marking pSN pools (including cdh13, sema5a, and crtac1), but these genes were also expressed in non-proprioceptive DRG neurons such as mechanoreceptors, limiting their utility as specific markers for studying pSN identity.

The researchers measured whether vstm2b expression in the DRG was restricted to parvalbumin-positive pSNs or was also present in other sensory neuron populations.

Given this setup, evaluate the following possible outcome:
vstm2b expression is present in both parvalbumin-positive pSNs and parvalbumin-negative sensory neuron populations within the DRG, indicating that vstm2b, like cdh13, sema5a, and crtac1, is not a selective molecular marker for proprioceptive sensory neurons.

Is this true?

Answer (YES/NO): NO